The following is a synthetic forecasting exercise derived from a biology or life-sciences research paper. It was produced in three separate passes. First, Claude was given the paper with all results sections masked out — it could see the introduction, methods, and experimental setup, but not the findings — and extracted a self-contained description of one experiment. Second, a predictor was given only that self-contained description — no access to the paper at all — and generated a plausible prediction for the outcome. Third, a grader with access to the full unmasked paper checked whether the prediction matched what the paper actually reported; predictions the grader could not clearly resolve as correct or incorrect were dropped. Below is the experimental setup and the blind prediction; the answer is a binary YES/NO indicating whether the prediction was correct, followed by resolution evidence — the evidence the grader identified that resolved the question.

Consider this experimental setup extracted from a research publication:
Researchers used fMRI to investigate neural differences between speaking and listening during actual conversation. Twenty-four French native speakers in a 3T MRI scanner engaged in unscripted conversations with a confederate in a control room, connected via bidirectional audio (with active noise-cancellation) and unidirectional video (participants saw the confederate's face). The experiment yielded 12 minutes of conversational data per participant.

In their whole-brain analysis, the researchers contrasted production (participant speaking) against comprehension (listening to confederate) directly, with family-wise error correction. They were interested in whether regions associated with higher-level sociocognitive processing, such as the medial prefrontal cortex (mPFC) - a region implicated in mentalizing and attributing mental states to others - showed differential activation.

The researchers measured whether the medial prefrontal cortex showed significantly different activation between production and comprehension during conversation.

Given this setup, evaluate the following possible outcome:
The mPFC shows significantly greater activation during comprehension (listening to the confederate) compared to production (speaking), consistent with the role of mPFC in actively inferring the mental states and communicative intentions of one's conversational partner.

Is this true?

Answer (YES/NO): NO